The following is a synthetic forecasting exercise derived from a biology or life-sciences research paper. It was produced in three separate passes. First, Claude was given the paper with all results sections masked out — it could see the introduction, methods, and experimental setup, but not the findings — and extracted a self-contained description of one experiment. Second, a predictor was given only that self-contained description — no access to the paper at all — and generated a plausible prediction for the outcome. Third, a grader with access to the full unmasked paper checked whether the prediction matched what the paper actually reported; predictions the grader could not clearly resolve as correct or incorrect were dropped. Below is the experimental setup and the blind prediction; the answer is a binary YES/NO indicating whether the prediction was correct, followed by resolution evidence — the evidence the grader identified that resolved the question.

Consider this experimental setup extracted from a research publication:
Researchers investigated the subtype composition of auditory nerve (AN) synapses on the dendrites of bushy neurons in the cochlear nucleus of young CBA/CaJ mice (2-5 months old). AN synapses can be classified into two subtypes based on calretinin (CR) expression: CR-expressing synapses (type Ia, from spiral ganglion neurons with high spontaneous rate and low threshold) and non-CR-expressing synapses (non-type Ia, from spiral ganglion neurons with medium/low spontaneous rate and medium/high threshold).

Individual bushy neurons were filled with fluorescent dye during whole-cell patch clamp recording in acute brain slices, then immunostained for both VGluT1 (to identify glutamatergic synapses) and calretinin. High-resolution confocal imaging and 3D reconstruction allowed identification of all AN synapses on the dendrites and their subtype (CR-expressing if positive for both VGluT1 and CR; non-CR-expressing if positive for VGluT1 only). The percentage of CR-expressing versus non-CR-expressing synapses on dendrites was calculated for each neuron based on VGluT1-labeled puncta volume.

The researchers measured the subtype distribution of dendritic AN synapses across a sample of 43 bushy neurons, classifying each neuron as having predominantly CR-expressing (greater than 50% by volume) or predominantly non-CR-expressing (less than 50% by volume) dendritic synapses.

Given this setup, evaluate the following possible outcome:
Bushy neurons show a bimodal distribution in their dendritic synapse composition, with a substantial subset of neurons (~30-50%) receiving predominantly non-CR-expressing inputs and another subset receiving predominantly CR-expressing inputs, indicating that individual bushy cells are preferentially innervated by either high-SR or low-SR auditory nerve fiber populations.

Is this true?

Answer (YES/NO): NO